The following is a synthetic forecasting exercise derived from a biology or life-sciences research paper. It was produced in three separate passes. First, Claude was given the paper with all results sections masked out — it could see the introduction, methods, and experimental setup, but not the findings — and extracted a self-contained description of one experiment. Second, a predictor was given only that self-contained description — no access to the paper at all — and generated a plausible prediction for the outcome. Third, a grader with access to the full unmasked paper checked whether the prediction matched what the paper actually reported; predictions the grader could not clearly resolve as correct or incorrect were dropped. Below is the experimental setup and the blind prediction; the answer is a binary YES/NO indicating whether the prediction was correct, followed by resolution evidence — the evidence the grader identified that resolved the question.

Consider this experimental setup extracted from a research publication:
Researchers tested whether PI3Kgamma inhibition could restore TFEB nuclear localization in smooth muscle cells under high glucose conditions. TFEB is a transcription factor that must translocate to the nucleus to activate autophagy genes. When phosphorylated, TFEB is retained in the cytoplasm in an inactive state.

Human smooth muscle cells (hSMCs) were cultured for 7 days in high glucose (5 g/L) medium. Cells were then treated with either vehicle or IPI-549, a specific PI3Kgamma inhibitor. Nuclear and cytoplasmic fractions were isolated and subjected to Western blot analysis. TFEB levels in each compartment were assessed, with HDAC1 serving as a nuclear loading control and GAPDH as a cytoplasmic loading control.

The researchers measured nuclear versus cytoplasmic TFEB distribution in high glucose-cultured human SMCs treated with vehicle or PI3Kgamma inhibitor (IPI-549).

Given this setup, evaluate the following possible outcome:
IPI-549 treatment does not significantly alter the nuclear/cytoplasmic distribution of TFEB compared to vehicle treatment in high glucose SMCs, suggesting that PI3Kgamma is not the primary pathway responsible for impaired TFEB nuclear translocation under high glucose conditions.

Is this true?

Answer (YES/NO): NO